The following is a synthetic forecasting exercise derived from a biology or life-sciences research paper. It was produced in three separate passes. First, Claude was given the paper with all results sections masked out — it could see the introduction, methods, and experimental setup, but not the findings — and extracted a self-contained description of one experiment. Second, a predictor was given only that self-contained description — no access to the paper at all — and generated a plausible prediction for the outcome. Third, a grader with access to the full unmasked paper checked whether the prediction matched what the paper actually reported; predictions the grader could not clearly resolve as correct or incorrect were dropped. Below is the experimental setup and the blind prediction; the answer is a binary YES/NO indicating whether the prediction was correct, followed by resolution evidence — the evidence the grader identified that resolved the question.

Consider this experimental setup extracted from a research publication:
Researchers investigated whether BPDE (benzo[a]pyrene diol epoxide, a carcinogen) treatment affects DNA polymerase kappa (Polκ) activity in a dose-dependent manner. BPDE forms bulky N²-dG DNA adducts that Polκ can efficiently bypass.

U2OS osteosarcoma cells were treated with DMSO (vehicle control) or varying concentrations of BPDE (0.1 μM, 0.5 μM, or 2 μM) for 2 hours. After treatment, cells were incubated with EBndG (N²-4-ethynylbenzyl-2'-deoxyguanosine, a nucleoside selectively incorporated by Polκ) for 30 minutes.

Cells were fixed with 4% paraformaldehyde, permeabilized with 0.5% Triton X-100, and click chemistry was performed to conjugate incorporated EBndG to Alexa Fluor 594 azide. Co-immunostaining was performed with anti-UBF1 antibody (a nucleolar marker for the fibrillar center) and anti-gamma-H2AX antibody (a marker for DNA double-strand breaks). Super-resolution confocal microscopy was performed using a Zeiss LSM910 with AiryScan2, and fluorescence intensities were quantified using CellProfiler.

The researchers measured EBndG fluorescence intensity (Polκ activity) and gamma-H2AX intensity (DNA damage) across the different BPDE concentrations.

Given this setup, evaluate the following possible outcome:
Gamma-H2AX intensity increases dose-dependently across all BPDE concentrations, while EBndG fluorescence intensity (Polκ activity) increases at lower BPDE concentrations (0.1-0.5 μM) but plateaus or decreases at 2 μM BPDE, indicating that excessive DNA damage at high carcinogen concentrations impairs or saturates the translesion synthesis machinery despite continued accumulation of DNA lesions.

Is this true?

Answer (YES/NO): NO